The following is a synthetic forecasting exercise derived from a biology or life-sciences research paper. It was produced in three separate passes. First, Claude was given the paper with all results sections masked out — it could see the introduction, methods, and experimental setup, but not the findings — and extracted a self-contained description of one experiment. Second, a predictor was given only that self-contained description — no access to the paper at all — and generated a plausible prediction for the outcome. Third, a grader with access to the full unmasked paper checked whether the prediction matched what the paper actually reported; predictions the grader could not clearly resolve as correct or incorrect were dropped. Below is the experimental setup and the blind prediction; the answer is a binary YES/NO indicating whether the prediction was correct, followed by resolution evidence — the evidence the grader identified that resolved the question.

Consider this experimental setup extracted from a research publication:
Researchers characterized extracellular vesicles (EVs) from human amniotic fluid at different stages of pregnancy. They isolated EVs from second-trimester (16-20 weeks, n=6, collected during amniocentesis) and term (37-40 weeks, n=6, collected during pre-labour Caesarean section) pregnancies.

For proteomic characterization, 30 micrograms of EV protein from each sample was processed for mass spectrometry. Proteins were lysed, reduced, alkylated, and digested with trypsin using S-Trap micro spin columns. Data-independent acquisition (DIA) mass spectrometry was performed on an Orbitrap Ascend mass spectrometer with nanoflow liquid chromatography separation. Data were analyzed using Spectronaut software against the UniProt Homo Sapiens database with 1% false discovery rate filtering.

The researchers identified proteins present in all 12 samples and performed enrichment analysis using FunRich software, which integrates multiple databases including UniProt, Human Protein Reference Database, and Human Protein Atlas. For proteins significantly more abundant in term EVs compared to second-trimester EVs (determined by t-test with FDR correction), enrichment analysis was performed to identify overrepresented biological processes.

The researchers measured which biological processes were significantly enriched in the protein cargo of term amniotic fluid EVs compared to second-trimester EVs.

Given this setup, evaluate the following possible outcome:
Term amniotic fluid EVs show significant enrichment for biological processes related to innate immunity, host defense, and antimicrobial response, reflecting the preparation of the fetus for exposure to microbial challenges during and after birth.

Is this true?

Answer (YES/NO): NO